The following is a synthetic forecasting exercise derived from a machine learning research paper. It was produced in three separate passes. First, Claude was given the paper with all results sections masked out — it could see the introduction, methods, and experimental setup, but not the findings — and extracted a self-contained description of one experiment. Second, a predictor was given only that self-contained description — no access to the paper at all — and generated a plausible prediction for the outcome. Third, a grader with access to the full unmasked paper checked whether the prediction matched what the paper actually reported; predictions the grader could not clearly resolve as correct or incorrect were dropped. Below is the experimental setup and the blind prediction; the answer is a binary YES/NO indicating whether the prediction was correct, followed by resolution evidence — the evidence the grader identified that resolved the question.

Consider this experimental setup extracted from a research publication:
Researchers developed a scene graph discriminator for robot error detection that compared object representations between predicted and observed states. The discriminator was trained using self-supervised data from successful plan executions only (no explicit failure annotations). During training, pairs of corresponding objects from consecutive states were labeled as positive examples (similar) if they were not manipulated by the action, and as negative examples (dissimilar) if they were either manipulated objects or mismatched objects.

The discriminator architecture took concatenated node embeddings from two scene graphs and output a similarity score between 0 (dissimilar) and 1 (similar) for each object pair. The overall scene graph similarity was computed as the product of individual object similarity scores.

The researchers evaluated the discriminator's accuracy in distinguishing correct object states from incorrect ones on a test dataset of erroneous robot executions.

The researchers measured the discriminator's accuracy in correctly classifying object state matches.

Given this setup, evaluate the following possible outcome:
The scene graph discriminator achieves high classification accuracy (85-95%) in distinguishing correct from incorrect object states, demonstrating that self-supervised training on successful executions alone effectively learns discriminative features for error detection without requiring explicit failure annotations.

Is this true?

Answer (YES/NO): NO